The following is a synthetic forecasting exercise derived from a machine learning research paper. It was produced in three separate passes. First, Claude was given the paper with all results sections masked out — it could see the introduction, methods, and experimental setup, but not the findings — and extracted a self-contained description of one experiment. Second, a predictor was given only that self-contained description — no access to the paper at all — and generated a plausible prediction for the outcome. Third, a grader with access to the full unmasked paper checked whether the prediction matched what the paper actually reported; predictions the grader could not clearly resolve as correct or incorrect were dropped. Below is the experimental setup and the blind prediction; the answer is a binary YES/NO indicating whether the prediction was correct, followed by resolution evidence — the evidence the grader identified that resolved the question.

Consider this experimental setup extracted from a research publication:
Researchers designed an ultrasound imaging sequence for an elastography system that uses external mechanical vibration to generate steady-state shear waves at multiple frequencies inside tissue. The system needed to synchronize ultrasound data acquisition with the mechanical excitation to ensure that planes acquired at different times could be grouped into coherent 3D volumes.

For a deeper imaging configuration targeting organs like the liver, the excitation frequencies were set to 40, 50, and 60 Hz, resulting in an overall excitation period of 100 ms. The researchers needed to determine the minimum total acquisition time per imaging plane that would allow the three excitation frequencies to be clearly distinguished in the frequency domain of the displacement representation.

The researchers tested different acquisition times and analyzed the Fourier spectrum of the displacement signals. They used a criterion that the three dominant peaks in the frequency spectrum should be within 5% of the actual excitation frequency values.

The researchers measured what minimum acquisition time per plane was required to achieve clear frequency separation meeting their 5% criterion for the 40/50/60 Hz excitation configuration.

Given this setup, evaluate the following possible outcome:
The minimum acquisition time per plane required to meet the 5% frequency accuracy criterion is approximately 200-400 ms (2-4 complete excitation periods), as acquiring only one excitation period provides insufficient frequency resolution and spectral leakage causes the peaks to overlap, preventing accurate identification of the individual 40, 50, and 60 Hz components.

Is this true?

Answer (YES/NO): YES